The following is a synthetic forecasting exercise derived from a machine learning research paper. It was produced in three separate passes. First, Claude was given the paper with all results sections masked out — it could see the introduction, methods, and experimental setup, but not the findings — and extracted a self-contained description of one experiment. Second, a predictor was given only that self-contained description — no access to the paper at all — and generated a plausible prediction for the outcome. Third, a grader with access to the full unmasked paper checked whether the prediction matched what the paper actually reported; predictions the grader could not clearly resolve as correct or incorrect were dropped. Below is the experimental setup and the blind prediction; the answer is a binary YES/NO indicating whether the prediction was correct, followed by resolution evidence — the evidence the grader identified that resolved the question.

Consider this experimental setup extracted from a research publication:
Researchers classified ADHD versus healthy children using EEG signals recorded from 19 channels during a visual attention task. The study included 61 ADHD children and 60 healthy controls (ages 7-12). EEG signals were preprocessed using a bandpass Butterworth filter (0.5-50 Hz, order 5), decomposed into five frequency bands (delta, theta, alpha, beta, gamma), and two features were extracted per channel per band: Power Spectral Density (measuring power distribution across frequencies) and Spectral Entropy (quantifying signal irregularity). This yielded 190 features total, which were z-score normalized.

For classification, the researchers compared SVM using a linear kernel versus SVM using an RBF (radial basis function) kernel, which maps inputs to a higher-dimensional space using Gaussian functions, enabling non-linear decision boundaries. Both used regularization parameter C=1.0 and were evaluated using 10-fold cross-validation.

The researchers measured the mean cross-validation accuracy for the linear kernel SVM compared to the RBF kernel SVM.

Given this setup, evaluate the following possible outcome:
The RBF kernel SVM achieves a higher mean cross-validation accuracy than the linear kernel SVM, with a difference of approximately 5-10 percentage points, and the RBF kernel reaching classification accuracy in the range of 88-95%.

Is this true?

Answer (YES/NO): NO